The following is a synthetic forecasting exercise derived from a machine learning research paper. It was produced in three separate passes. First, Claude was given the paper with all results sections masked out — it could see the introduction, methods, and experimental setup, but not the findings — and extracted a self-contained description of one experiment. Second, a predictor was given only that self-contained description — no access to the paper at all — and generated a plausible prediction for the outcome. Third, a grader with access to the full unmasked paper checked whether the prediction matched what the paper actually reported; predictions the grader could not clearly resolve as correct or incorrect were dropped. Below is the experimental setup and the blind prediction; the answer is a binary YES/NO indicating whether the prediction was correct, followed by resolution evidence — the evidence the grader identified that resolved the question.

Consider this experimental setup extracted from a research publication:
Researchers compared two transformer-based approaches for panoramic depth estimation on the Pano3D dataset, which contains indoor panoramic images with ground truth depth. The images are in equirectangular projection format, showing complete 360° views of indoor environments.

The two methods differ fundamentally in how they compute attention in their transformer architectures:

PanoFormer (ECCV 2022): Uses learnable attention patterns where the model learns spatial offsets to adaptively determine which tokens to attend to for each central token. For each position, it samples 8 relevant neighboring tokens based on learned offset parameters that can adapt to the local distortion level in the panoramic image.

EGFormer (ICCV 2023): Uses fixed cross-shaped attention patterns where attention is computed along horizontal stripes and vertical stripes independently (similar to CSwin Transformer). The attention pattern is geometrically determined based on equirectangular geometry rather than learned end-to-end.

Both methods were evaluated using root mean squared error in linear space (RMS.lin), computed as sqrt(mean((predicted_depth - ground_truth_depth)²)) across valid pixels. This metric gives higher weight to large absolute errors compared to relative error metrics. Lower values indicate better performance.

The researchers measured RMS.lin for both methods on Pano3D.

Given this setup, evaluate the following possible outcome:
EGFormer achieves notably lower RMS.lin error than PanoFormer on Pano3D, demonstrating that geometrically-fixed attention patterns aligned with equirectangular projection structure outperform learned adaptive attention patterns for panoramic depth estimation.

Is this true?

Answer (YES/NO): YES